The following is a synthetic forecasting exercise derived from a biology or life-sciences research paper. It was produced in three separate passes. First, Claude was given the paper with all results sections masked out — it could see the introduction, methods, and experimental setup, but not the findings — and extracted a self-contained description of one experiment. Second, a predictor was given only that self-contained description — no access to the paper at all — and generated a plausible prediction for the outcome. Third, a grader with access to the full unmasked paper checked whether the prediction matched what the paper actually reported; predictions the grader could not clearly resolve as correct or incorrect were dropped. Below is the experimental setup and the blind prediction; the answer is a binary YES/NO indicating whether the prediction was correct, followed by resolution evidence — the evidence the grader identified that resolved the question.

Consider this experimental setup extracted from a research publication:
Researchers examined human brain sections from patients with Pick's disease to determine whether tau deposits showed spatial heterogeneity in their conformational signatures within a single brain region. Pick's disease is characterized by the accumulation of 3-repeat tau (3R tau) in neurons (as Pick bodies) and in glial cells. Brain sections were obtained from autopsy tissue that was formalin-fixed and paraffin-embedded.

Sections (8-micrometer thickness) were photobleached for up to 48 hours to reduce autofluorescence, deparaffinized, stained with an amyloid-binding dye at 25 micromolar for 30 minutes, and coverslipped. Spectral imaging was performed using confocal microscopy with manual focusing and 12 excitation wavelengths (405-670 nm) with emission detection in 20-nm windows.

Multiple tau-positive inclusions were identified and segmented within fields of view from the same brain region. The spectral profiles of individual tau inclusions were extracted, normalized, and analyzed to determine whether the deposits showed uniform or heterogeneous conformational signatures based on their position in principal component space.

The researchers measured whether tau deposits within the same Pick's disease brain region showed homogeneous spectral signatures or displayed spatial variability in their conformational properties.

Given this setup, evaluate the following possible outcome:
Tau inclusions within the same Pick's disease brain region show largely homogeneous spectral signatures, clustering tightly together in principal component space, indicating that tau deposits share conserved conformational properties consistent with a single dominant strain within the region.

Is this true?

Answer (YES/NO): NO